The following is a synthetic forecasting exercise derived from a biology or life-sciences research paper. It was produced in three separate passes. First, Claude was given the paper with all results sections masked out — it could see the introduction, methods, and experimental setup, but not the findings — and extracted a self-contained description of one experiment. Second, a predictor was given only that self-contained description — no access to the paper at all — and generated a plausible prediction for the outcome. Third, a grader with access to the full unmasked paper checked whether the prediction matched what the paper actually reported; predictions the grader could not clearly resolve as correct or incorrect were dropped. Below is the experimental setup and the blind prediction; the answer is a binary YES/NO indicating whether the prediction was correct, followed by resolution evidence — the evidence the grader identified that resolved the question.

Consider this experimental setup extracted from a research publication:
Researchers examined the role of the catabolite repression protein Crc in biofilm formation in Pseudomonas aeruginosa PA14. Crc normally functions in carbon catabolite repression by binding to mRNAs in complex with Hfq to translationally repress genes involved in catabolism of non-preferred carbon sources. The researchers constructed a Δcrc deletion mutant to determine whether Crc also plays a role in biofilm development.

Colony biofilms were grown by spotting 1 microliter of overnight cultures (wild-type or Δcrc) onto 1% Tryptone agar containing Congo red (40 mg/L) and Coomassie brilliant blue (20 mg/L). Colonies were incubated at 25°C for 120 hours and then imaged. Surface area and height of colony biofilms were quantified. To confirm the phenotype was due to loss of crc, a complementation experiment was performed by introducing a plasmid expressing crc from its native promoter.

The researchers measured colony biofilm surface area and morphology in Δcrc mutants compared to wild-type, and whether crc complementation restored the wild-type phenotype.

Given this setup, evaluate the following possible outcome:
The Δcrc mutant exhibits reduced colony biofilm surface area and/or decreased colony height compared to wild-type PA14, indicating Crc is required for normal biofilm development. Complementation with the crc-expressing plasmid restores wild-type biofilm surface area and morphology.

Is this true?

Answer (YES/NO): NO